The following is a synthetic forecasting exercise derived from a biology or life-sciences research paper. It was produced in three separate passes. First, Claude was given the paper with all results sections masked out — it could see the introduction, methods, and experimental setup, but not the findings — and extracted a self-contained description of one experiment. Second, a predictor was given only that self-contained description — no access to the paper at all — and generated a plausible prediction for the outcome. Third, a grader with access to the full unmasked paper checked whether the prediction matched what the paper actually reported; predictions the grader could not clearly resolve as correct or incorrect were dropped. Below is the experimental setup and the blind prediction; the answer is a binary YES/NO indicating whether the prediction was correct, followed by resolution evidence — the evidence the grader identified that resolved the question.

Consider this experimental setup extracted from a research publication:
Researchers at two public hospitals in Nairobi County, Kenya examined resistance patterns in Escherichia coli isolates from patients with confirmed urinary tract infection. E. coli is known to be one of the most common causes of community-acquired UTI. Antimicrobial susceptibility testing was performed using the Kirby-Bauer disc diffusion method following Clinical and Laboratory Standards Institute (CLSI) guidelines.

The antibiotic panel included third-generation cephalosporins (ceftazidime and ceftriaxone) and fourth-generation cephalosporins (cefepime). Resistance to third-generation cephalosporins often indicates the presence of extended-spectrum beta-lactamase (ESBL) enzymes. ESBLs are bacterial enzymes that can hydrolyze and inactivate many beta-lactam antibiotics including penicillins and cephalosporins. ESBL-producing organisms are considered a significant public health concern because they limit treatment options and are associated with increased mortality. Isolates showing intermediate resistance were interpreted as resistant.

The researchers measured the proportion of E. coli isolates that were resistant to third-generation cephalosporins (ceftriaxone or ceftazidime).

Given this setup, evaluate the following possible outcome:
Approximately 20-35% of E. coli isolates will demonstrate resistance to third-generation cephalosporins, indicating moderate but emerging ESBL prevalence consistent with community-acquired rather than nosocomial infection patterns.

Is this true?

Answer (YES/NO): NO